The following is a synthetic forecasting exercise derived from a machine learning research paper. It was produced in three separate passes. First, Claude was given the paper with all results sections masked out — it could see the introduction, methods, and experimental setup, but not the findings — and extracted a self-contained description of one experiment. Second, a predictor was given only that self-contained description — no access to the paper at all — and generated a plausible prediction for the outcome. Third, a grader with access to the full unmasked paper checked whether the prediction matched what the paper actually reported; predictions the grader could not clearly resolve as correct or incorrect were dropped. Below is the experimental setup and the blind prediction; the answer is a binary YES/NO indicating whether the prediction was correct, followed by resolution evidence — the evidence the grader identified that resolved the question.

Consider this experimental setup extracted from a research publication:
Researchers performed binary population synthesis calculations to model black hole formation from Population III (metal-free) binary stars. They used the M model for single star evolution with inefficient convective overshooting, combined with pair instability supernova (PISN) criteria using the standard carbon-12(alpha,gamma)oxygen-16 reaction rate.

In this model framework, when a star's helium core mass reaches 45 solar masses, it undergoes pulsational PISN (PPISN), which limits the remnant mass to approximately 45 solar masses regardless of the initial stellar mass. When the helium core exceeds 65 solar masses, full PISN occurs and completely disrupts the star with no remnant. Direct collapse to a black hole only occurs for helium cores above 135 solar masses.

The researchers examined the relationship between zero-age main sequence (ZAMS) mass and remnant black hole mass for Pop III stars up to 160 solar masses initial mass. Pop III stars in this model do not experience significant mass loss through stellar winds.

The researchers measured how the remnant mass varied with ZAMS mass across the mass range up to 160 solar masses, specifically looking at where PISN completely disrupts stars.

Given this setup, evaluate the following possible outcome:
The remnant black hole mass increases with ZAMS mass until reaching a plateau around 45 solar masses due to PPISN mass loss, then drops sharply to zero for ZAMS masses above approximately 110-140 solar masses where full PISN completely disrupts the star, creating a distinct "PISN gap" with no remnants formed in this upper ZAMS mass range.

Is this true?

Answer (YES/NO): NO